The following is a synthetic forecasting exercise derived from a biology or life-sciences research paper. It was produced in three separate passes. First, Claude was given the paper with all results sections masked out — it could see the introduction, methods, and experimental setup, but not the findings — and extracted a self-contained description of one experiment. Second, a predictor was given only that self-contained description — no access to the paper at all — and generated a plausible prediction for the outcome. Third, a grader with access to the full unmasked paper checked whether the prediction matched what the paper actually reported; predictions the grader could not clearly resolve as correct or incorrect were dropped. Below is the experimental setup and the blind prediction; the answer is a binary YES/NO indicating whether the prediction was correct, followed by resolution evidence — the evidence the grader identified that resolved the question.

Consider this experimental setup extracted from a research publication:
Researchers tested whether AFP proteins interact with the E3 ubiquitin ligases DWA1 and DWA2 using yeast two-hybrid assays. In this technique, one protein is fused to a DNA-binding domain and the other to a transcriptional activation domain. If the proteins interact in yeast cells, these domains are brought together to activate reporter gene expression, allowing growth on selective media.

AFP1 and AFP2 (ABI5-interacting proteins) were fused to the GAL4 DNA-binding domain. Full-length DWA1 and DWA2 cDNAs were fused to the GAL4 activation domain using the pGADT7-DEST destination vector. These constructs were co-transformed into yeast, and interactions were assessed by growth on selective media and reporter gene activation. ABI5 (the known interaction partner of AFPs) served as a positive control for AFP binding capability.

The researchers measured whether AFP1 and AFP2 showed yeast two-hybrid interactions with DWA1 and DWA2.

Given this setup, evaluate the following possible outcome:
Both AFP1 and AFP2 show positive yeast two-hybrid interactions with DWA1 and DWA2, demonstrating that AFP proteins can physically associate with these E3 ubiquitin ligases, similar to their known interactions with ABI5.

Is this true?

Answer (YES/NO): NO